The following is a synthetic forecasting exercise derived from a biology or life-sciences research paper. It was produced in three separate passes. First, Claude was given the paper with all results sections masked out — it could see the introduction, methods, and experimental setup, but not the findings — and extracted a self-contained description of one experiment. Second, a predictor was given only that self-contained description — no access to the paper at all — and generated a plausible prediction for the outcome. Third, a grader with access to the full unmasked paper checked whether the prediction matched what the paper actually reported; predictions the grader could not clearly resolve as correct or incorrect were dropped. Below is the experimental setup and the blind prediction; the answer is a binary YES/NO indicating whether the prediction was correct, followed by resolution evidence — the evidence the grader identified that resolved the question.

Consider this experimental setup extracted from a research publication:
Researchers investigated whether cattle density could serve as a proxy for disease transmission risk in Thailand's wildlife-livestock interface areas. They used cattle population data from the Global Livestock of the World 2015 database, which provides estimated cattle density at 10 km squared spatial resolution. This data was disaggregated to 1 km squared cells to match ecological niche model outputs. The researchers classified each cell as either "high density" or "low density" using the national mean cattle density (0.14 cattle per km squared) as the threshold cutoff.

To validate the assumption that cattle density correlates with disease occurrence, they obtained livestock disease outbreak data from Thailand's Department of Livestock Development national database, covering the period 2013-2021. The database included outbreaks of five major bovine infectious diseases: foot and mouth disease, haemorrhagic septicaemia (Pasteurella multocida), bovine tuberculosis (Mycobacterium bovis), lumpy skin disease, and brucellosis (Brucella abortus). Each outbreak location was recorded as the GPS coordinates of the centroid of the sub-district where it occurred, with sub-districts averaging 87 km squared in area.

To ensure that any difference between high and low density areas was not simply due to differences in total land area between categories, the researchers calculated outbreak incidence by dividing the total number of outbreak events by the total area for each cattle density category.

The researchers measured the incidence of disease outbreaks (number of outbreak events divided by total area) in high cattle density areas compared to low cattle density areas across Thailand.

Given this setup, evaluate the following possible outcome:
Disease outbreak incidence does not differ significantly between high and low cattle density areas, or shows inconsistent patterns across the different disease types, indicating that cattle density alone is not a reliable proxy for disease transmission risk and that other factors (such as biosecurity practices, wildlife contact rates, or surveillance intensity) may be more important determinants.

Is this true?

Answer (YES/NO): NO